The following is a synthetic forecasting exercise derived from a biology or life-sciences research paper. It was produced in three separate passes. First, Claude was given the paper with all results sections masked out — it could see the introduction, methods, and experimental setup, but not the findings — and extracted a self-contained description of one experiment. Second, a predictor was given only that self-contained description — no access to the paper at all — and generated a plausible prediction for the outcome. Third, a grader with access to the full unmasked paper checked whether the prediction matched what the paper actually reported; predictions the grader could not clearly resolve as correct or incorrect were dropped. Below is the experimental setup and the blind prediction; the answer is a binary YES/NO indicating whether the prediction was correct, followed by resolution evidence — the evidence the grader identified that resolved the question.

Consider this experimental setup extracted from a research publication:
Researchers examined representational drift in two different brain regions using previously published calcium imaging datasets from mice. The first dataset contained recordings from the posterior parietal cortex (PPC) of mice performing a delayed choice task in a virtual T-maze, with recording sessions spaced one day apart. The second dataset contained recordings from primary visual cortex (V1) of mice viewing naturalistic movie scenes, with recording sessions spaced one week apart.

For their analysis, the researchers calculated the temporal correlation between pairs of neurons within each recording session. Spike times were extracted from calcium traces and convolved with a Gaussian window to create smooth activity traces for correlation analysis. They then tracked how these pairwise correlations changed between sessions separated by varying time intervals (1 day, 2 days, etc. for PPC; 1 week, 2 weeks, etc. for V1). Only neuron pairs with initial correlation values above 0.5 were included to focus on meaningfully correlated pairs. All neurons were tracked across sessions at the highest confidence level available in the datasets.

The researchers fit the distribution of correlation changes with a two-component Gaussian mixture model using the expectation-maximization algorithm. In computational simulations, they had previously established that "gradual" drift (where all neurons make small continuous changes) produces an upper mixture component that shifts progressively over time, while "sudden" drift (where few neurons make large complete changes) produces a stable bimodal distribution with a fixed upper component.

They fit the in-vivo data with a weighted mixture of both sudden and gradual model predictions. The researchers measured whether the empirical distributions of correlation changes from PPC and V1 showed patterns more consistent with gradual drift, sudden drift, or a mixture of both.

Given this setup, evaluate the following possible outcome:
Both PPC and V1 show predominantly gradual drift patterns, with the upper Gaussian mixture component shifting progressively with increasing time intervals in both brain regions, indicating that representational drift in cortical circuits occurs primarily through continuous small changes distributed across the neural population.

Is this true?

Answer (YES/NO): NO